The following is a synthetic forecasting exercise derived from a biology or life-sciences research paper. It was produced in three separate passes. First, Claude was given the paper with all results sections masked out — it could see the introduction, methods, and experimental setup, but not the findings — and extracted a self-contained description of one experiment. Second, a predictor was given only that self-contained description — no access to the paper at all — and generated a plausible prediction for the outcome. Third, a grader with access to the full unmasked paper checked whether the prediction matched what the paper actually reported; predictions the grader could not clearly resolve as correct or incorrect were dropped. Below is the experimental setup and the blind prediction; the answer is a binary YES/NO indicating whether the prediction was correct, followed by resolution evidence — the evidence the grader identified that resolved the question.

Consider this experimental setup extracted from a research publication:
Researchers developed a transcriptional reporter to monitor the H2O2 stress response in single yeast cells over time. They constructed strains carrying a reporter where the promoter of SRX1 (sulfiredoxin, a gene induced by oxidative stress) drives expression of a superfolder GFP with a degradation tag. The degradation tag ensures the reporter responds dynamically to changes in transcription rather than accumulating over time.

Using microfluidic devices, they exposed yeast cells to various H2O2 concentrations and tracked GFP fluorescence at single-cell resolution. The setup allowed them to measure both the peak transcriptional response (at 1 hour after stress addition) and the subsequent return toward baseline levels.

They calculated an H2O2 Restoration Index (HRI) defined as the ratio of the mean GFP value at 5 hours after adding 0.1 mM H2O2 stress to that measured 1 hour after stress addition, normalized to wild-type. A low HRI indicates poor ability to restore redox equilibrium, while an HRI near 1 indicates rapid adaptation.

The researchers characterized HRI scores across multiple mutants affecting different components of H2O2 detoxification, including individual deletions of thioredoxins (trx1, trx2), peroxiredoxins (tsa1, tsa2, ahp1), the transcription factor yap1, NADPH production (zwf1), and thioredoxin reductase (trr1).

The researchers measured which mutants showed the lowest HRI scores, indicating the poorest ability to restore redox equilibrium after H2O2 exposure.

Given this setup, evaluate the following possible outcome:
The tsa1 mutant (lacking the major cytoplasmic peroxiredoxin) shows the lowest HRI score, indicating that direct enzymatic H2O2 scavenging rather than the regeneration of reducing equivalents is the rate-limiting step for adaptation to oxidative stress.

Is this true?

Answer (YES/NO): NO